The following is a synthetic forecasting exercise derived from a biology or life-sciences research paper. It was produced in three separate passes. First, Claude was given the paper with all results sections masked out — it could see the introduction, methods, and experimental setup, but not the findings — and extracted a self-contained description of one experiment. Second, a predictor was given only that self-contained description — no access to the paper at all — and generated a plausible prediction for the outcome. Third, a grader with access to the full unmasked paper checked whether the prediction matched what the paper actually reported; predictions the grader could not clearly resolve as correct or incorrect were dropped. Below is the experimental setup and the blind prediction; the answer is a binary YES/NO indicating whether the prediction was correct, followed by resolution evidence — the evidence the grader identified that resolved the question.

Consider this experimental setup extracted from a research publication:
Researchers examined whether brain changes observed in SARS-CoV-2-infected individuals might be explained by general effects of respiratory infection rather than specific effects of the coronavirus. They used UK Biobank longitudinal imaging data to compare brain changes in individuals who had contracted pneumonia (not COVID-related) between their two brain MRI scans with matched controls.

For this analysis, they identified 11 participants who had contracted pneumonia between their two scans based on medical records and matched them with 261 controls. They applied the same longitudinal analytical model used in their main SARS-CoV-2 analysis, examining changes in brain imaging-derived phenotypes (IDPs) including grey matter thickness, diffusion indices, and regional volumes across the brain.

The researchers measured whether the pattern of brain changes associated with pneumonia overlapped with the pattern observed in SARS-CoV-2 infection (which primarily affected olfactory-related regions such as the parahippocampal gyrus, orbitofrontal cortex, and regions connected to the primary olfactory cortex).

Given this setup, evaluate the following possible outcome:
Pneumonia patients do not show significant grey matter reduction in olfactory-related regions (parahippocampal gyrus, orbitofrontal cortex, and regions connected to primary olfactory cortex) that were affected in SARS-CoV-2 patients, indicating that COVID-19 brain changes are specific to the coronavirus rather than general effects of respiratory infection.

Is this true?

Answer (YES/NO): YES